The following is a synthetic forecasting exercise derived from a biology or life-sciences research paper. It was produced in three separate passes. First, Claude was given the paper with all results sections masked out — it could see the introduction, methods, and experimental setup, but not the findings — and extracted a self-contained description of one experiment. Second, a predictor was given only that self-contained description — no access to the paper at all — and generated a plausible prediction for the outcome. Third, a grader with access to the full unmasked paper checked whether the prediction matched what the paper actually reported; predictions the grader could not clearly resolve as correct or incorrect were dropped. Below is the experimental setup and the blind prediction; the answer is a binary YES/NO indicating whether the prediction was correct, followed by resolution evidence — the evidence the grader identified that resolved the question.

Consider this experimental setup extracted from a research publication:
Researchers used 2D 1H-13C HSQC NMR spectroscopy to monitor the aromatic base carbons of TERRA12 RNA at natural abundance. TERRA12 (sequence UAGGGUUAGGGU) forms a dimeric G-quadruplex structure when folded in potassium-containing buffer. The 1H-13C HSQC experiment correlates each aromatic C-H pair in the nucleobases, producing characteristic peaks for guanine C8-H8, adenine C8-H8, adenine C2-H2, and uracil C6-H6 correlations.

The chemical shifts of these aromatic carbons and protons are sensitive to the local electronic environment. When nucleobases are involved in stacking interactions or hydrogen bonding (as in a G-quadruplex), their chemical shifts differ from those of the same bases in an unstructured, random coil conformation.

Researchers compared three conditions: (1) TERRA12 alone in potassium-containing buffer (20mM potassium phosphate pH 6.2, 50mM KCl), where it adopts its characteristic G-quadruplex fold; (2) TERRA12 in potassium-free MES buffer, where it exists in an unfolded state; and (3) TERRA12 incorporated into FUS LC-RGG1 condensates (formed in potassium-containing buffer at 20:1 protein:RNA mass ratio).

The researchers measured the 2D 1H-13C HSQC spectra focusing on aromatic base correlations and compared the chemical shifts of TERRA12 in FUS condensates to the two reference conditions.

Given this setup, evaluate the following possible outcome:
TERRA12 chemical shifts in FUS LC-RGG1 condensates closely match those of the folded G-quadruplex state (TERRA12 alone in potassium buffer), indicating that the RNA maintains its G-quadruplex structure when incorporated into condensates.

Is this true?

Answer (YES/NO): NO